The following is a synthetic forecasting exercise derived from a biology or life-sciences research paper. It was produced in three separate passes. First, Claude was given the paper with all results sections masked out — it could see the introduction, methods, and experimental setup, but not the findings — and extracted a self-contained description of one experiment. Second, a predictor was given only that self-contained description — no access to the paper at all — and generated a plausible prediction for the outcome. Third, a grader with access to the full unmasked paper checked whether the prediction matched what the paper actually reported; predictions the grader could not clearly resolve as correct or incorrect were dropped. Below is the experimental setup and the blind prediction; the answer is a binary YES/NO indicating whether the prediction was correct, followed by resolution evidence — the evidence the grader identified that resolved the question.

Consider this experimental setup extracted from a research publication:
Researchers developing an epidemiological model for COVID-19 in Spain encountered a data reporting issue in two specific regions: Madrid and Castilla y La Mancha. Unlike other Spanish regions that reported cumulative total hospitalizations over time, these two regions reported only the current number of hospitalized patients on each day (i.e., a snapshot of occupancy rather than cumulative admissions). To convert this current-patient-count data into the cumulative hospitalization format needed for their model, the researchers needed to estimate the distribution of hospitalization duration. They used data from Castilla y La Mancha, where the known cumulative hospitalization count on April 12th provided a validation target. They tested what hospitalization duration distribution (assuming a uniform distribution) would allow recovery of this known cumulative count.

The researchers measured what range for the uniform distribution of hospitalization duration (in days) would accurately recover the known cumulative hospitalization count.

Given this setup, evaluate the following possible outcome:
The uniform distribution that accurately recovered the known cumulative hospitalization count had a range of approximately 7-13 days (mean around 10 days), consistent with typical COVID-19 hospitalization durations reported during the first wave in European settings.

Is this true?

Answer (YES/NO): NO